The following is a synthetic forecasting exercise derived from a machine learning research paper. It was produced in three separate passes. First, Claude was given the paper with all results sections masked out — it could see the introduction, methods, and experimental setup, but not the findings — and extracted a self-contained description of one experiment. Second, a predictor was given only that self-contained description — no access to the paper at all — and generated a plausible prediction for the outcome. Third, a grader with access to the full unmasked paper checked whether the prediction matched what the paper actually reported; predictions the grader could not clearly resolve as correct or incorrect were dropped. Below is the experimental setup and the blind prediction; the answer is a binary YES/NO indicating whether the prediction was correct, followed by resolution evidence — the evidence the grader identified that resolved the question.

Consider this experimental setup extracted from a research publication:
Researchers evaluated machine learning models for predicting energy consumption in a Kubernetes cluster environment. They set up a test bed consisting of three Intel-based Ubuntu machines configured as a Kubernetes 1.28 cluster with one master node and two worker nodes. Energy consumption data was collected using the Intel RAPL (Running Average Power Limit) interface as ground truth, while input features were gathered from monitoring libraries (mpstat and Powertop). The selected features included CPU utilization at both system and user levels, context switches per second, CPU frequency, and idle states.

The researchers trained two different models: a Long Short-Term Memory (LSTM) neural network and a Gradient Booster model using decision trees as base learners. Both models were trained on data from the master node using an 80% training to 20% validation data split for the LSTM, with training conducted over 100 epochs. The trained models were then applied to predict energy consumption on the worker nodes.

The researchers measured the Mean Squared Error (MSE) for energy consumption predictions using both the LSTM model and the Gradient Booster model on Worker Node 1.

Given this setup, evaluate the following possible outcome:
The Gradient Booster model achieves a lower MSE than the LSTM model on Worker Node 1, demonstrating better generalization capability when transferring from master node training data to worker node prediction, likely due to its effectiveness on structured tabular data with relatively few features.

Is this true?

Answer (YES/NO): NO